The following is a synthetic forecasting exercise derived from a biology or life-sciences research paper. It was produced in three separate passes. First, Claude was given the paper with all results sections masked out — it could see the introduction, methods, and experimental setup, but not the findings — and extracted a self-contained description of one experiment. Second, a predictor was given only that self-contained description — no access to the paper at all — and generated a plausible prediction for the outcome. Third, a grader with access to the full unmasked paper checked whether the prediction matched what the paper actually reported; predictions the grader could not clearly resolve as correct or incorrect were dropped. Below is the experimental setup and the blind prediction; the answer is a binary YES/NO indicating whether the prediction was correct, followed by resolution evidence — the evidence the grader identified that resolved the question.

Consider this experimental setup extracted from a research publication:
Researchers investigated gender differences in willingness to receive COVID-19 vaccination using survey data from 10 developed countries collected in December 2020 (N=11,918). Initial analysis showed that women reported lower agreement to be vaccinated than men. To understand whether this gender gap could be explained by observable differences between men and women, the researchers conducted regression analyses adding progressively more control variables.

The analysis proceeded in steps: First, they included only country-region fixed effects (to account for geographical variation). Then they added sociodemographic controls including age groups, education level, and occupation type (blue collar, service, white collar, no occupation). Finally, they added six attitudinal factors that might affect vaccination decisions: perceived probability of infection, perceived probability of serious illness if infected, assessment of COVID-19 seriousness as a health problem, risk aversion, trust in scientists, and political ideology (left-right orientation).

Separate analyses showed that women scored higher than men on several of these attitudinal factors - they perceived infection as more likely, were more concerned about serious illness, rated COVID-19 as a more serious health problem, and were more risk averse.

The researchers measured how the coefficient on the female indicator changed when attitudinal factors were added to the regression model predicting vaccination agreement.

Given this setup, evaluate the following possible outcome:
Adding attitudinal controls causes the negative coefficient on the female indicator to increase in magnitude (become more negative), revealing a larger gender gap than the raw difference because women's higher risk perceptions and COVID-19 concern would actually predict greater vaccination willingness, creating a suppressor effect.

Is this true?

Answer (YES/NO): NO